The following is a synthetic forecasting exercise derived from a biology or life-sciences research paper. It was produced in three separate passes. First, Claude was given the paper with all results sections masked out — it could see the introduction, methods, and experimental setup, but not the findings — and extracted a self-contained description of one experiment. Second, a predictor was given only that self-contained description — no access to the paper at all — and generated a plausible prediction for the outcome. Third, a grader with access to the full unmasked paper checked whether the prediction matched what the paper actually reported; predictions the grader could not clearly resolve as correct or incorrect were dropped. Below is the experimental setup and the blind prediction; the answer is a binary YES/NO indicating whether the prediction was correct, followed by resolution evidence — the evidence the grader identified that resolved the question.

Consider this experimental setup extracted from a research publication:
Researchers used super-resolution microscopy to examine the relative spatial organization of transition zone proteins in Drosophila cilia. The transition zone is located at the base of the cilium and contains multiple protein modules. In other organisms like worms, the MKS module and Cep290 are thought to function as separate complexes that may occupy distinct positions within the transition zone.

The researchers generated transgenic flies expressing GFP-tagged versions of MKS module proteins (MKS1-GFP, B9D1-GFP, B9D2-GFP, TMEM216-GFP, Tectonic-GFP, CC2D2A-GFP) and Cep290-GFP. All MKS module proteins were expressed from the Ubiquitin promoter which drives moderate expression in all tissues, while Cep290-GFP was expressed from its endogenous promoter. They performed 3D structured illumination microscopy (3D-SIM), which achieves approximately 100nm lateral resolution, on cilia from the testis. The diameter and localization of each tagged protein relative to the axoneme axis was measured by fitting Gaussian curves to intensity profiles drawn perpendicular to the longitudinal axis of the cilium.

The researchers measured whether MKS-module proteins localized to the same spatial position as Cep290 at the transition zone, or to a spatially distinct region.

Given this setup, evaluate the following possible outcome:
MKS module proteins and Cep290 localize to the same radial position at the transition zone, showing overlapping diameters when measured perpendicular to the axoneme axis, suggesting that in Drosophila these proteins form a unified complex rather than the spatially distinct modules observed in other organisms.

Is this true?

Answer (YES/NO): NO